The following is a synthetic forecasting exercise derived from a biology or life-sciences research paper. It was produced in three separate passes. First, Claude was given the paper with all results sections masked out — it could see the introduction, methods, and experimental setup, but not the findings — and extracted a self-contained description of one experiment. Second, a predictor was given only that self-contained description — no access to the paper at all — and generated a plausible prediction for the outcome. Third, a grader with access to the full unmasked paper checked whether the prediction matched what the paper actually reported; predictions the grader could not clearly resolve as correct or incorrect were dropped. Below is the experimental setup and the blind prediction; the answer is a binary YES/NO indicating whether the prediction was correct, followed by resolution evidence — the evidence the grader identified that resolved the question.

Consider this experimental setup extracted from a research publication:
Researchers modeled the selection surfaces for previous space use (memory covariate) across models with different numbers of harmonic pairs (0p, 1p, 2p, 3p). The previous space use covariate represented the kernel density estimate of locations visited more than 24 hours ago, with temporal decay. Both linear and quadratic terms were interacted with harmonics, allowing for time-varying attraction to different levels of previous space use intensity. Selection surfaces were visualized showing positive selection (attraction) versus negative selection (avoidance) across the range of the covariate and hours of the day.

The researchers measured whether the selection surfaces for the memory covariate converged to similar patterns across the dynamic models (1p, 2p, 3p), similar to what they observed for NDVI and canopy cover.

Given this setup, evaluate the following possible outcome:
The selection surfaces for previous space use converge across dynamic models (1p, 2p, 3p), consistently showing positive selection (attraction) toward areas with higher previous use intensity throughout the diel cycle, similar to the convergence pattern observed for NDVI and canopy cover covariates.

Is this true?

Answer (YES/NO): NO